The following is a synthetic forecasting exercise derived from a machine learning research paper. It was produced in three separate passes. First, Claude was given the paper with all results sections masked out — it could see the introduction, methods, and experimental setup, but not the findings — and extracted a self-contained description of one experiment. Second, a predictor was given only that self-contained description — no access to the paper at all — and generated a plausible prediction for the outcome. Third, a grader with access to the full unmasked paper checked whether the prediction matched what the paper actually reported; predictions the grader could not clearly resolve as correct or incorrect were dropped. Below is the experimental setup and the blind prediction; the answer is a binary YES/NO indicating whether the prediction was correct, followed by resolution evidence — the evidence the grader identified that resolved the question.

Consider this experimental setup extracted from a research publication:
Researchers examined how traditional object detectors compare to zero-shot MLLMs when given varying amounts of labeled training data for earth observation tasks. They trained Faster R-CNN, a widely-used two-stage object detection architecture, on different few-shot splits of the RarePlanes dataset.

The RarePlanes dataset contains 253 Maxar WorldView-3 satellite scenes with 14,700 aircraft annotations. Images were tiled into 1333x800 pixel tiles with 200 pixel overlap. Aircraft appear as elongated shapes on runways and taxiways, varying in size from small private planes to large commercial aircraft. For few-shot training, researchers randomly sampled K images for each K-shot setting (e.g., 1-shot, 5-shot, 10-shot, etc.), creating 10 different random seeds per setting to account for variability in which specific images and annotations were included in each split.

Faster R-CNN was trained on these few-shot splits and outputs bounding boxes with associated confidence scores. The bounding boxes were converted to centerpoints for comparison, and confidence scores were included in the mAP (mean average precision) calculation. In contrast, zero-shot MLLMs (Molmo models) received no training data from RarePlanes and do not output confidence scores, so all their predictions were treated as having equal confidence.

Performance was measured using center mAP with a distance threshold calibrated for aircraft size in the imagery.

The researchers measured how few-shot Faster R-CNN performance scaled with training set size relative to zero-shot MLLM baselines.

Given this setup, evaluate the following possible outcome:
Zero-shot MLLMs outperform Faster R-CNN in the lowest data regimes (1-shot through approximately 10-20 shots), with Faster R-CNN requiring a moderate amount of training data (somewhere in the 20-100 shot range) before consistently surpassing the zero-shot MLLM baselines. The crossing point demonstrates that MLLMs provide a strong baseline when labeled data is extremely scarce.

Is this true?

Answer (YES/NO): NO